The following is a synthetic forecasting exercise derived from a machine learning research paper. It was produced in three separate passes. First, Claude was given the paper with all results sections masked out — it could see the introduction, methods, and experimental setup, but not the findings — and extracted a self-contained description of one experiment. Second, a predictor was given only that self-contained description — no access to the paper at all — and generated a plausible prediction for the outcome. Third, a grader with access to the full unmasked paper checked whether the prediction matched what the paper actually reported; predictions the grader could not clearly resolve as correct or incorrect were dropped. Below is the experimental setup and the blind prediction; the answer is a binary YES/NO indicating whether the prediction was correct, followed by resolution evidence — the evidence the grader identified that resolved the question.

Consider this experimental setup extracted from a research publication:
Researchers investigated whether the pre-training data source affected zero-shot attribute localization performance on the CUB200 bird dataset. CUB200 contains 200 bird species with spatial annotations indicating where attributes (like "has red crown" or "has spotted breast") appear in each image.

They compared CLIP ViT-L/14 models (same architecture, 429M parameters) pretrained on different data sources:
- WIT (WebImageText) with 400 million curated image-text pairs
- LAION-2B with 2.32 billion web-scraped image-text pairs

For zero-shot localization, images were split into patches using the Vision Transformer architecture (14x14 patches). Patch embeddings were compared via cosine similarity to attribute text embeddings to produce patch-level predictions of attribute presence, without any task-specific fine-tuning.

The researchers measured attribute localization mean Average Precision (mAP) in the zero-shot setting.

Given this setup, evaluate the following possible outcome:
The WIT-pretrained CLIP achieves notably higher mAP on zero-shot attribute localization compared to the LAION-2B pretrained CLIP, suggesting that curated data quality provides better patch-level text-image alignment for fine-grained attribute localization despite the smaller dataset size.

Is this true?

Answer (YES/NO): NO